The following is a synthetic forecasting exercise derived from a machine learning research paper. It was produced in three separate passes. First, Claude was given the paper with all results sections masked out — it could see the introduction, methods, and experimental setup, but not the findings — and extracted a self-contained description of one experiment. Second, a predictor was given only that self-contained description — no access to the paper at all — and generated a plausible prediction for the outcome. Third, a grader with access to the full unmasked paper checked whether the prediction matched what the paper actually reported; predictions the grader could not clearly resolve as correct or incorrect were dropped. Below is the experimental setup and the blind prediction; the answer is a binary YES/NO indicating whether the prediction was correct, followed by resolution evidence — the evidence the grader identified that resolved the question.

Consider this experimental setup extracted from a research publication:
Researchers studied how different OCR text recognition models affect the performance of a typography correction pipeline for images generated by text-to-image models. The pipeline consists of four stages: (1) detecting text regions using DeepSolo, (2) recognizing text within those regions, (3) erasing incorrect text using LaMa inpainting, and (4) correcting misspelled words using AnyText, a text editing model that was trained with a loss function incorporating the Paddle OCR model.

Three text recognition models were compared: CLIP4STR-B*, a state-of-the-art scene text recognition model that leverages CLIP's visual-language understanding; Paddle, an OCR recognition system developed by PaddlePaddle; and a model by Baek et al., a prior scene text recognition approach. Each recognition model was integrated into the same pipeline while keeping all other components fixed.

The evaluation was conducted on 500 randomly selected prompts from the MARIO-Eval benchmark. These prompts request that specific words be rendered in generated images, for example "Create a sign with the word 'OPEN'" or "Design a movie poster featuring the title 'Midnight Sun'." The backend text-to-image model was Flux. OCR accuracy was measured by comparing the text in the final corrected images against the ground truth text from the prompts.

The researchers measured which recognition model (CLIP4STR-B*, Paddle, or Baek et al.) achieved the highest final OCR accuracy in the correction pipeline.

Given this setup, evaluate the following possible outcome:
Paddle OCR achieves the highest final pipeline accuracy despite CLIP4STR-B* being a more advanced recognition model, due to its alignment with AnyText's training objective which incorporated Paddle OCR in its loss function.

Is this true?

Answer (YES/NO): YES